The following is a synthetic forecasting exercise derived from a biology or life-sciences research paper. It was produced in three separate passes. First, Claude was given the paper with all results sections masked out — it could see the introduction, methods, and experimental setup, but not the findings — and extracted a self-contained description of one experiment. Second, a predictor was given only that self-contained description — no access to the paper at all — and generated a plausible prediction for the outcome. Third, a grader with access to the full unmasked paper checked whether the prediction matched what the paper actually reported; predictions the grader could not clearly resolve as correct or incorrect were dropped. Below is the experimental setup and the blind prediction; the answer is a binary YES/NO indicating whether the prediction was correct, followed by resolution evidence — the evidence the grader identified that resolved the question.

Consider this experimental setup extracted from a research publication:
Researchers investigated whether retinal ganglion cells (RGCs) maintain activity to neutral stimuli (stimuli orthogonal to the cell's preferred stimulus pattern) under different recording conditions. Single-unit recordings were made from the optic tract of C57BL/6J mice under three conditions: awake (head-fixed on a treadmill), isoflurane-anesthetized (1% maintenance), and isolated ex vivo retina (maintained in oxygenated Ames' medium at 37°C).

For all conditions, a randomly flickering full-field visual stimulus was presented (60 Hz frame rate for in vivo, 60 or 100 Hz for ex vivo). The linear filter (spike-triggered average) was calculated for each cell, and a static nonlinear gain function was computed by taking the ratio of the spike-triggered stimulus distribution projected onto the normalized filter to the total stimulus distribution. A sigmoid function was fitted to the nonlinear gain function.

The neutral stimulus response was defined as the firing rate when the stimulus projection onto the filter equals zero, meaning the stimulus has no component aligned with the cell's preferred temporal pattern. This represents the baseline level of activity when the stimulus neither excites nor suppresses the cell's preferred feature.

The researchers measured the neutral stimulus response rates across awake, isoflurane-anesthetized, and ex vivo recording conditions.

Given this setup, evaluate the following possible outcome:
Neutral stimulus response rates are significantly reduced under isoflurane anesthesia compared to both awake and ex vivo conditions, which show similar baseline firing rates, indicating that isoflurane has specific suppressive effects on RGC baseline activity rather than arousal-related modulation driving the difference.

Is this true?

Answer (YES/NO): NO